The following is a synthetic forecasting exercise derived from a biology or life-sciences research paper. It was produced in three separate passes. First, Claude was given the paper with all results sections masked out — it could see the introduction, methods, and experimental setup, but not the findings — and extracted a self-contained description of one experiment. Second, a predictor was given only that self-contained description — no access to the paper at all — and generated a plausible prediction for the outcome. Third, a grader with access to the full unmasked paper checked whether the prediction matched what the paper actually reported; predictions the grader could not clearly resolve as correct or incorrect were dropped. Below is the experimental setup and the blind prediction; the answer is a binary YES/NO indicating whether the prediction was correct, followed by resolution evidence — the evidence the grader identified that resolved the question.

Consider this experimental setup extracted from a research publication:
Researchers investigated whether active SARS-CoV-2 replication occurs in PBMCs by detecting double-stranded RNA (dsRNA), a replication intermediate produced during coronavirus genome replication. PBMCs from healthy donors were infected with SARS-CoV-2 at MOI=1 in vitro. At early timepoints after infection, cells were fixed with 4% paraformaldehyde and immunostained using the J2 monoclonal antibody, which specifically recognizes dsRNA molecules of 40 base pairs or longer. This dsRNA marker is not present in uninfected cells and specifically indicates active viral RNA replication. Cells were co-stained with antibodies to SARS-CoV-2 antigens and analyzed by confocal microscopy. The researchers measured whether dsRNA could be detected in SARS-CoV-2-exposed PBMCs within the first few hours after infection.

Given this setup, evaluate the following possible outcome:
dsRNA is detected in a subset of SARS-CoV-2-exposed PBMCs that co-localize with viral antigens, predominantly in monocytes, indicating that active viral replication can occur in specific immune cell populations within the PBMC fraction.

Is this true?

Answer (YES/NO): NO